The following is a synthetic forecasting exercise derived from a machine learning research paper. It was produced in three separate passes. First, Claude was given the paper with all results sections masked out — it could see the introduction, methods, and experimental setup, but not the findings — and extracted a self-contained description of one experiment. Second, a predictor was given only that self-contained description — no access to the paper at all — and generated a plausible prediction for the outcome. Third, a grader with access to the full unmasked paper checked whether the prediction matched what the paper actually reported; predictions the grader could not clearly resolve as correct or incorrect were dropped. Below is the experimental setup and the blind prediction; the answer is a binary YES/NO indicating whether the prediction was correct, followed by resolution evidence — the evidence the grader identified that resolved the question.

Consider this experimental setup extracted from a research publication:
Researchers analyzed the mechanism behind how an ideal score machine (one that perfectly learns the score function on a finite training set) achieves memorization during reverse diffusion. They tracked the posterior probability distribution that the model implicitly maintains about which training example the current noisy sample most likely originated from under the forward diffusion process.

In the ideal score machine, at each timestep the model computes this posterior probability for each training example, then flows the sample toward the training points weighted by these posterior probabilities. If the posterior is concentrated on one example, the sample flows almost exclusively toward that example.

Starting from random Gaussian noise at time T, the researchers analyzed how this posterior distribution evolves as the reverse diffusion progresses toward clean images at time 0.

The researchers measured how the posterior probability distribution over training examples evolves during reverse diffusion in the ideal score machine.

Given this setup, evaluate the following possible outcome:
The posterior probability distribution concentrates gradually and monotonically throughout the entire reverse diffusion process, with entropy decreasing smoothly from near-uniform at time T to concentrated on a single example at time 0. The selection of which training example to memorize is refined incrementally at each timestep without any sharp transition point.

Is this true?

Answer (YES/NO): NO